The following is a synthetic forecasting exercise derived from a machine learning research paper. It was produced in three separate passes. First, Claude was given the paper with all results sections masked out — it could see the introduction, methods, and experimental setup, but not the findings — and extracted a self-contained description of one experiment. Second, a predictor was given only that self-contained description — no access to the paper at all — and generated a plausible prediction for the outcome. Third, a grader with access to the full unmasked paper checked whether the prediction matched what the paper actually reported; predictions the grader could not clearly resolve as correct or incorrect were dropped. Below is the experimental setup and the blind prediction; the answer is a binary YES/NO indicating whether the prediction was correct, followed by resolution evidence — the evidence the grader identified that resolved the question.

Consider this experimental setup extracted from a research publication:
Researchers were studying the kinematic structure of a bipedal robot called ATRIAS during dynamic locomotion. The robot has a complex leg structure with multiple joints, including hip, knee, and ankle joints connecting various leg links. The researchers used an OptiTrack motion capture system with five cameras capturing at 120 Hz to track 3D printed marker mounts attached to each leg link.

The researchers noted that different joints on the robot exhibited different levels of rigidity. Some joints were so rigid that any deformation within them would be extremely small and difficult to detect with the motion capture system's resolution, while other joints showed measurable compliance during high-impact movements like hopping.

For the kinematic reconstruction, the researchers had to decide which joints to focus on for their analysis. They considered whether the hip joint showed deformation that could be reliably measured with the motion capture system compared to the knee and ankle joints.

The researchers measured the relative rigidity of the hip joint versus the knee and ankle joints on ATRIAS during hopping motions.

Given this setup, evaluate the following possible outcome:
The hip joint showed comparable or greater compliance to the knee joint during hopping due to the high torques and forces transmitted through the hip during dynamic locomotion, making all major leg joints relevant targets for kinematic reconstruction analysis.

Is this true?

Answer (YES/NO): NO